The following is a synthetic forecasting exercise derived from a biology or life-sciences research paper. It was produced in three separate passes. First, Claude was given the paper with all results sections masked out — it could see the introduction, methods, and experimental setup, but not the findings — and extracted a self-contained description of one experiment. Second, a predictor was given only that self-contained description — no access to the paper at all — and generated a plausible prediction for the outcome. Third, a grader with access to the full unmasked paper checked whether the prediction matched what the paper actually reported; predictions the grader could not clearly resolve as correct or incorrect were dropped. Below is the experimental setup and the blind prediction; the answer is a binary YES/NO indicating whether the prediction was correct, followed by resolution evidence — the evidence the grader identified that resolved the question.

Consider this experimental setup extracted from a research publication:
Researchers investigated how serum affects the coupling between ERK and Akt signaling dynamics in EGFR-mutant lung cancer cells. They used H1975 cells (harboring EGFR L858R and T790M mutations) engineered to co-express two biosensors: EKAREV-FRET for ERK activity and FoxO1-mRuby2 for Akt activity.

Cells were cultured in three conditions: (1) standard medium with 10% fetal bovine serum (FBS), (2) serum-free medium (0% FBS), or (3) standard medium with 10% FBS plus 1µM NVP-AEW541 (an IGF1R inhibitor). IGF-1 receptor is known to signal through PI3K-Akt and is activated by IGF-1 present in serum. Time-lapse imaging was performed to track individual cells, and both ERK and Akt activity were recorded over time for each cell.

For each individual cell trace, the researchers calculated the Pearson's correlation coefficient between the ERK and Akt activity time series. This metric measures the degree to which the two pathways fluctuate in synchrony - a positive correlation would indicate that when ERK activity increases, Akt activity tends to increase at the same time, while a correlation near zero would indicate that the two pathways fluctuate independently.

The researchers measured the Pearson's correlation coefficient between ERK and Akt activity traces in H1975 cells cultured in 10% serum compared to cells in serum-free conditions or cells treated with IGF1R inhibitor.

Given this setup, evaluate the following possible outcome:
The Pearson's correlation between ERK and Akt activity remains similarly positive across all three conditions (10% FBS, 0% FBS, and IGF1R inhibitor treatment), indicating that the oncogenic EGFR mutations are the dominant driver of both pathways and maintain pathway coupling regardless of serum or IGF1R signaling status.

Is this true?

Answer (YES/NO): NO